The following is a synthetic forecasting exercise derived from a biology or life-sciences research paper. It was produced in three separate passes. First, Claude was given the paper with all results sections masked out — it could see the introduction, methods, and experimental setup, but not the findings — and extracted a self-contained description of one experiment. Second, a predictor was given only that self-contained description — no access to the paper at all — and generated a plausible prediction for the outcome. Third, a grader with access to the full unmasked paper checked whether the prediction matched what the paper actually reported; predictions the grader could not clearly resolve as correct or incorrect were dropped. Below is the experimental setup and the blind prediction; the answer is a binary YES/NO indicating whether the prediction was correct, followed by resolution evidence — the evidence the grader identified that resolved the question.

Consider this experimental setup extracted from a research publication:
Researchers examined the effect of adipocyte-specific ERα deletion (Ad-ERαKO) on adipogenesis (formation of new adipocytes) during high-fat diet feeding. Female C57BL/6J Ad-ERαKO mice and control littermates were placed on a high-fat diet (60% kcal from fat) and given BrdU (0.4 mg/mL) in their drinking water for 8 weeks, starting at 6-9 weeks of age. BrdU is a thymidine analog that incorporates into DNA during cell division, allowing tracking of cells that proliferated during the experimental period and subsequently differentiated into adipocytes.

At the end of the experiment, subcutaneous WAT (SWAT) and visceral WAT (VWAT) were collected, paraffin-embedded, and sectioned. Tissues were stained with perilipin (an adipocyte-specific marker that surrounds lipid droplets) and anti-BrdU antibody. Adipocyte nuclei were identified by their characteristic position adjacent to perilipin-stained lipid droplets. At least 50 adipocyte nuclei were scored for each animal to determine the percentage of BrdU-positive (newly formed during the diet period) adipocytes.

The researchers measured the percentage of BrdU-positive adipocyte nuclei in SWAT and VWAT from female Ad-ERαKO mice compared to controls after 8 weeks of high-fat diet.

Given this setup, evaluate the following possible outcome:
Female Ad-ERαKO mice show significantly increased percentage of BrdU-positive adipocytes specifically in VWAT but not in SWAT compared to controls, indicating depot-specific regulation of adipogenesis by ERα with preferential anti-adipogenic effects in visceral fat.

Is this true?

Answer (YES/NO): NO